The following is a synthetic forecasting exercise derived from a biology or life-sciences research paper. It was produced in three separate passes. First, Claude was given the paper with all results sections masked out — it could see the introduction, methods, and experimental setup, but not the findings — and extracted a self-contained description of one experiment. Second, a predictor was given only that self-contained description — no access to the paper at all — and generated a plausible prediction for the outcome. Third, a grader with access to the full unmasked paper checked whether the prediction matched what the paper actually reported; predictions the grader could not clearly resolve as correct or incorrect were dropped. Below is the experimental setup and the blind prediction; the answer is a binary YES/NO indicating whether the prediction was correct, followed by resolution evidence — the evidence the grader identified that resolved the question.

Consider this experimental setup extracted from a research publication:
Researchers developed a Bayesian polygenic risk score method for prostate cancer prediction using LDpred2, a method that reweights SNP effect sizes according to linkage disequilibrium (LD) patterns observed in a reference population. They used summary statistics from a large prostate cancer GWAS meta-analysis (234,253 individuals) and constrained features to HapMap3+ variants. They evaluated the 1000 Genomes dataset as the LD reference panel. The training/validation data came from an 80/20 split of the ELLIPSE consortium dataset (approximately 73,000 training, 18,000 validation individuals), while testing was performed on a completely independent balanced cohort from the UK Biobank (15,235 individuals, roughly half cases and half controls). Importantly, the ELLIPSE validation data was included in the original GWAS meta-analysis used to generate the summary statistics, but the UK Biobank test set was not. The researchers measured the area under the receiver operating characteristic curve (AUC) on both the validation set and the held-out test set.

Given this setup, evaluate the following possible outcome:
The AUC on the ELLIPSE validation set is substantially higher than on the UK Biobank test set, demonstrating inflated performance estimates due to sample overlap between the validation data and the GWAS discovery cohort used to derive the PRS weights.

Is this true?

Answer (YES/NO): YES